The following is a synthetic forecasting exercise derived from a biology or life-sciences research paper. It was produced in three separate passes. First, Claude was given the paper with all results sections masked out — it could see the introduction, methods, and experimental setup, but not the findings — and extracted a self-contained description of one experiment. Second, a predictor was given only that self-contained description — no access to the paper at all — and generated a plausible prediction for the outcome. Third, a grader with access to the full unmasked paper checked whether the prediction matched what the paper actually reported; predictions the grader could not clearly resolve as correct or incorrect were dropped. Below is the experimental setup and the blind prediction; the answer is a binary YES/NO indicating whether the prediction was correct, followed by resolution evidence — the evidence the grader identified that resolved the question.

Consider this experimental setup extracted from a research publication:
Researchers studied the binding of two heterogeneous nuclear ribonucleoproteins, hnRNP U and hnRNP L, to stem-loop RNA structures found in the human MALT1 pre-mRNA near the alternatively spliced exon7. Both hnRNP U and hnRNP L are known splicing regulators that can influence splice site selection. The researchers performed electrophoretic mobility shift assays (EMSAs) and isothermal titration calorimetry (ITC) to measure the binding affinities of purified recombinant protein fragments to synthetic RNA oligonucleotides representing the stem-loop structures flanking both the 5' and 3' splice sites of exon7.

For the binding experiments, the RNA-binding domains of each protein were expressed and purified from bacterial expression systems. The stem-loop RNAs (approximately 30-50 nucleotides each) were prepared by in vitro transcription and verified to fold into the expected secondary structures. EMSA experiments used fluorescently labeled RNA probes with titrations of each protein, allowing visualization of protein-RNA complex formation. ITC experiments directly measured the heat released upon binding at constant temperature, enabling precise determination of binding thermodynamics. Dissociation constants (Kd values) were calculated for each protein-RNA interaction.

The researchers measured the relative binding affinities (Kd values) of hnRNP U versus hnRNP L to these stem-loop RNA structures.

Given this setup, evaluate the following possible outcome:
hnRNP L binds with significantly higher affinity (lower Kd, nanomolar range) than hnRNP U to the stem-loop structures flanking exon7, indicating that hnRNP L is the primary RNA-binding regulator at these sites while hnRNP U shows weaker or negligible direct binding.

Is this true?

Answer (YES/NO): NO